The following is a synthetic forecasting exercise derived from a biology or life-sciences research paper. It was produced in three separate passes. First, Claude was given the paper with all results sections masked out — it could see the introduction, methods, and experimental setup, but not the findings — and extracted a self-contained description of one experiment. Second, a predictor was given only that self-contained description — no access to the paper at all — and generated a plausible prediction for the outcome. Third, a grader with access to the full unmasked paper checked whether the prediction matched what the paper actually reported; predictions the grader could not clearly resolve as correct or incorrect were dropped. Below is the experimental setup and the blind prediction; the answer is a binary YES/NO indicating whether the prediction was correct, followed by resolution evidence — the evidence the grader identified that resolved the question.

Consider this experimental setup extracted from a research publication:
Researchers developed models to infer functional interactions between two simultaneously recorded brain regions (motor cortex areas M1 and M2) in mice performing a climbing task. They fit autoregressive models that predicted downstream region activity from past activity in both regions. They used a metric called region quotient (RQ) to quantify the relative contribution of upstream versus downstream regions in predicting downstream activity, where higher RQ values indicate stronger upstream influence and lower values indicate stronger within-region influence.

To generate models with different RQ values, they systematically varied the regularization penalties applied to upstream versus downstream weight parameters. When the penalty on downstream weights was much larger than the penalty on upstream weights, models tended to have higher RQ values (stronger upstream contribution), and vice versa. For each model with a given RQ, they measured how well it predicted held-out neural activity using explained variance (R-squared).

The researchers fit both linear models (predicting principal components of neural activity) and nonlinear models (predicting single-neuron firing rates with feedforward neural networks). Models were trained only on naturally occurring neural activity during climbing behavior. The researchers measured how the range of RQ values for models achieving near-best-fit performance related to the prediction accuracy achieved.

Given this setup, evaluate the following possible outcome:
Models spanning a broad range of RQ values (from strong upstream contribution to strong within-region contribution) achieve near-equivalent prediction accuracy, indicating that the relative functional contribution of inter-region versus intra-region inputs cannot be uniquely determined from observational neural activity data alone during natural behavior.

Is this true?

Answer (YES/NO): YES